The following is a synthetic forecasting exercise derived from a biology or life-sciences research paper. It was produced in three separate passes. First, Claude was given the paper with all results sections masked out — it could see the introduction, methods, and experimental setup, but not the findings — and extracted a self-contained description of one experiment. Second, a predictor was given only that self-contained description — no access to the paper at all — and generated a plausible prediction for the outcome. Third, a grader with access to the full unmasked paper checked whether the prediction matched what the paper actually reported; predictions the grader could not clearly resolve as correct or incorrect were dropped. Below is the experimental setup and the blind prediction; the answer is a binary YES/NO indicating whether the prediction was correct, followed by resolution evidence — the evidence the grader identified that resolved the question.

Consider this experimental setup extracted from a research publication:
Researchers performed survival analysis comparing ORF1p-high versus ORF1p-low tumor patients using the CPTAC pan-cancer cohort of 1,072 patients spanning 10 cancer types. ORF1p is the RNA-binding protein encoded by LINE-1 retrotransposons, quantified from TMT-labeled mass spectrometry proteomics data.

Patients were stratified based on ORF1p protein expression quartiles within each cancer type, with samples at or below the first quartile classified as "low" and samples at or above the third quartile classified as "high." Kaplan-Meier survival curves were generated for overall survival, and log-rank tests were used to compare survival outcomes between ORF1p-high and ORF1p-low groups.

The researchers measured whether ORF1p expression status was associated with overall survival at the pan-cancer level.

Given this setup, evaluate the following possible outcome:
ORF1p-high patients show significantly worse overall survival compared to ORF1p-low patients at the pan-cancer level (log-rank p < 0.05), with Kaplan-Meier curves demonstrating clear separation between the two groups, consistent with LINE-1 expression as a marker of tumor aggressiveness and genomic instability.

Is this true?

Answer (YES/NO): YES